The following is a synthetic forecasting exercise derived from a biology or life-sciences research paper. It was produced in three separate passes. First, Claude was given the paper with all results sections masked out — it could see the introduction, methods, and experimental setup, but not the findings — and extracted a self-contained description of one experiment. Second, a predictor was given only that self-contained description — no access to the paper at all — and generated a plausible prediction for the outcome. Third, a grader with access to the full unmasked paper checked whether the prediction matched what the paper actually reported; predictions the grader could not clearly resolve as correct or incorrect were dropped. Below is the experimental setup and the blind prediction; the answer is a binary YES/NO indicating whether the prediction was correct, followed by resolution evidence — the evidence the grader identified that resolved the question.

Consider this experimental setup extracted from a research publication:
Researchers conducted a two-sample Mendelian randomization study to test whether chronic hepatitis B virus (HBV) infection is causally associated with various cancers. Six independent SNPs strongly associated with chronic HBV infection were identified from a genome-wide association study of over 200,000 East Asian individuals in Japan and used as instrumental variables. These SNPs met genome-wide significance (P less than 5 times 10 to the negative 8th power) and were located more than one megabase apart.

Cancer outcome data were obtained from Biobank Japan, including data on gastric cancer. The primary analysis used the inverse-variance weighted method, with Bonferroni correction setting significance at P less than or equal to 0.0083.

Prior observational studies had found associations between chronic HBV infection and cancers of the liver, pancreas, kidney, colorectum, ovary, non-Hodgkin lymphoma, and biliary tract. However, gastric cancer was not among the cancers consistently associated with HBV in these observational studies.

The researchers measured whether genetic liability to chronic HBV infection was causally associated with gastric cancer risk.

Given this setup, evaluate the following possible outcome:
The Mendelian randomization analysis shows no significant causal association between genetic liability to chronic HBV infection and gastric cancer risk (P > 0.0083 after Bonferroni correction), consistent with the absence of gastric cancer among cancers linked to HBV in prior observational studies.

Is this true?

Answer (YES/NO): NO